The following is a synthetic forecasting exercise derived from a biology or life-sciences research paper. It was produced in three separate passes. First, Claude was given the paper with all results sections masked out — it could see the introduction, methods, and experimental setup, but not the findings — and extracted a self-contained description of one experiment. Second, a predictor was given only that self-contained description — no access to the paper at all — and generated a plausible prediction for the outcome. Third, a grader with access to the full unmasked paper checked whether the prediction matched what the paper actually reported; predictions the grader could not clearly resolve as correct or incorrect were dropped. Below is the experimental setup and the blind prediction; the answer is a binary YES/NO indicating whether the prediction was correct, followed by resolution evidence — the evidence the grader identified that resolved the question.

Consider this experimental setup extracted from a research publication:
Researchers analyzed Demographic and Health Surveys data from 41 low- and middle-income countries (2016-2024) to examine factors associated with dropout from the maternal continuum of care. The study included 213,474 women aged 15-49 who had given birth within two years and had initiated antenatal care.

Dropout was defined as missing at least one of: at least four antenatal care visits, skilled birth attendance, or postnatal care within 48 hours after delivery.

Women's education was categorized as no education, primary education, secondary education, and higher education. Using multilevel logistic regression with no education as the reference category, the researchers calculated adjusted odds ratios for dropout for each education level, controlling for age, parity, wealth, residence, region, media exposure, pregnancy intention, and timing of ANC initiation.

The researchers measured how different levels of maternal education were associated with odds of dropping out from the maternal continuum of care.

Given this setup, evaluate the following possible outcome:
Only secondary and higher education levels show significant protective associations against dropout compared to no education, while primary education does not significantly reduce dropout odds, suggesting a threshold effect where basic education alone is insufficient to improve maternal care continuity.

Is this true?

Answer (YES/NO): NO